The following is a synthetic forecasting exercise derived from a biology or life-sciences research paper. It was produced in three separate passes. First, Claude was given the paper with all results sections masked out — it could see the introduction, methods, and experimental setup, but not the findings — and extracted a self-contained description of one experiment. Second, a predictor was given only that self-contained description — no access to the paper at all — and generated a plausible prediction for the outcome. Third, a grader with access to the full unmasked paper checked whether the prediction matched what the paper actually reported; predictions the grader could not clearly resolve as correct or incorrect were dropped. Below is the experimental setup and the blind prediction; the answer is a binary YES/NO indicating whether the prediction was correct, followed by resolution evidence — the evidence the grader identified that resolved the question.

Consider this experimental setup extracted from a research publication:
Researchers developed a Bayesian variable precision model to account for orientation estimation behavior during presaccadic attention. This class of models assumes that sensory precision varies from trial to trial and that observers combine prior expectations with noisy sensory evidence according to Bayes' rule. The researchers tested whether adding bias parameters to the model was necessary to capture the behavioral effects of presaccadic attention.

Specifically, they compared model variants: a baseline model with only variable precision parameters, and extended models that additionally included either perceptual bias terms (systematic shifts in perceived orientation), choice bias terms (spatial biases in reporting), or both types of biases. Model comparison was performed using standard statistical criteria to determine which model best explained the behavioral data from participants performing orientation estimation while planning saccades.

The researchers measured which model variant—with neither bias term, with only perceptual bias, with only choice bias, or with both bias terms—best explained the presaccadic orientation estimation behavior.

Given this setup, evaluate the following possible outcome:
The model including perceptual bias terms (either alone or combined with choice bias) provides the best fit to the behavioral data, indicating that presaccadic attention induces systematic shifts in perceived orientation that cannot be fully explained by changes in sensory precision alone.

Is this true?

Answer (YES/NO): NO